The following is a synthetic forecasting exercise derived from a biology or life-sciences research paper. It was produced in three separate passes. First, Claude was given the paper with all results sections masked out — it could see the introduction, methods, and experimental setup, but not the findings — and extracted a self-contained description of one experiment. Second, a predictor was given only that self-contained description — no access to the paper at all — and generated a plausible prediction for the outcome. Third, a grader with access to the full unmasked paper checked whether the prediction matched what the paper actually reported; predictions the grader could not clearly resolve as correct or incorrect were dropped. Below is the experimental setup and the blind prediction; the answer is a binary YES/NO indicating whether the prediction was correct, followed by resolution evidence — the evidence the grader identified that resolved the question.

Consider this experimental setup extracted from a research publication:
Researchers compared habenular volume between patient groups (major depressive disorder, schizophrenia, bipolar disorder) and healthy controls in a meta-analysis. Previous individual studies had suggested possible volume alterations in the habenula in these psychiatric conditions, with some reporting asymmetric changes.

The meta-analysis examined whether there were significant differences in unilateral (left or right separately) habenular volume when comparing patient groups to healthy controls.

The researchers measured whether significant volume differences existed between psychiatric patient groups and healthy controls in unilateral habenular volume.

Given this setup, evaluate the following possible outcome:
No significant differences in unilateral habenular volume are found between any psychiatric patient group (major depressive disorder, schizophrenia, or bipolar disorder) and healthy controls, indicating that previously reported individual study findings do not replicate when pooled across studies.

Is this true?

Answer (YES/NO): YES